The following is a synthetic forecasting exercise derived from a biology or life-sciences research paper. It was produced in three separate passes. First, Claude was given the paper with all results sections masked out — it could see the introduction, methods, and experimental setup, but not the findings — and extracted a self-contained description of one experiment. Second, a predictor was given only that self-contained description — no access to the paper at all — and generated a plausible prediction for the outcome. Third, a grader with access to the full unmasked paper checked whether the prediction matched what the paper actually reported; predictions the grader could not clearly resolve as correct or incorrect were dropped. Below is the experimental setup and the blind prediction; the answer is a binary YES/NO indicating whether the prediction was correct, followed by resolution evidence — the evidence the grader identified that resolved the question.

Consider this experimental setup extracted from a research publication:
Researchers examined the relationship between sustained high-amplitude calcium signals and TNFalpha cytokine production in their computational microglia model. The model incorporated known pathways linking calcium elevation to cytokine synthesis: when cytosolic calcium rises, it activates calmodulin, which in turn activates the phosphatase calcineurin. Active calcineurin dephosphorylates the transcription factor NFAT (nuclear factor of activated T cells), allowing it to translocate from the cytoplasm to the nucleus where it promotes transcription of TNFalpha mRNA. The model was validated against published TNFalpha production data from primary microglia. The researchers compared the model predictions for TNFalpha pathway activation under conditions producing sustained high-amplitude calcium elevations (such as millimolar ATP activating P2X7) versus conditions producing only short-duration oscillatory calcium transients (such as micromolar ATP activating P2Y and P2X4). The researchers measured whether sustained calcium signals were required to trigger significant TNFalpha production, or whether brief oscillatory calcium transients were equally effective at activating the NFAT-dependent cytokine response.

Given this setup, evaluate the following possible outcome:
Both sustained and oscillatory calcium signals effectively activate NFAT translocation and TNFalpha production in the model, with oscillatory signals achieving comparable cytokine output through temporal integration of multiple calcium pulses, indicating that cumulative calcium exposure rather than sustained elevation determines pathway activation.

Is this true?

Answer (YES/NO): NO